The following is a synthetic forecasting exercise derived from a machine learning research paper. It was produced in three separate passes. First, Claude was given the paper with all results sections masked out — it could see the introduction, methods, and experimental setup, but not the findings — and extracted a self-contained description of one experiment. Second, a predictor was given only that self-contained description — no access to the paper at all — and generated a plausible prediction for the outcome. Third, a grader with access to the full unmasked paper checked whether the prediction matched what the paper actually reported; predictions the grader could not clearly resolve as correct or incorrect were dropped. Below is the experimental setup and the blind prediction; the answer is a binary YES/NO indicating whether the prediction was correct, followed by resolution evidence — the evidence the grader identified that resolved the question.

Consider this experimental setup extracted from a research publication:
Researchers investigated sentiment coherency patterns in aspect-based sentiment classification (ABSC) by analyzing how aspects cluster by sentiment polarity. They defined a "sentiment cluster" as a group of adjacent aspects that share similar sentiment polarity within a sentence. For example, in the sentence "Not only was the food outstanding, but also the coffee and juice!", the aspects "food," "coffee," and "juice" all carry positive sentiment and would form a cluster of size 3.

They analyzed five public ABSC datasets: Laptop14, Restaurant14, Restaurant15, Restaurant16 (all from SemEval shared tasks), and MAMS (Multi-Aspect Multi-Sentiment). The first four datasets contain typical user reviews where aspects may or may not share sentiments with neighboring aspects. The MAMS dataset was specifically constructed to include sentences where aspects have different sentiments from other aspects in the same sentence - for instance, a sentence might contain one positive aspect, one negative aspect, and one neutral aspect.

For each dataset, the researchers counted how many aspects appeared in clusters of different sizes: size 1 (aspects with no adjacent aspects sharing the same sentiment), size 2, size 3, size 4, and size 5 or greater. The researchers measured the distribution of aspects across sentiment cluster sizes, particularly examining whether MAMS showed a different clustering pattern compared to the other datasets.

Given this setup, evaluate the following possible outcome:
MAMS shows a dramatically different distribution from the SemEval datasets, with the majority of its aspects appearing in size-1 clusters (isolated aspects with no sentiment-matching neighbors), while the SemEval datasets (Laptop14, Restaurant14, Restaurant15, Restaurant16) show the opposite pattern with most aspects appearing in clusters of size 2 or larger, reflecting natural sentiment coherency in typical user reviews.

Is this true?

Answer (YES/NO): YES